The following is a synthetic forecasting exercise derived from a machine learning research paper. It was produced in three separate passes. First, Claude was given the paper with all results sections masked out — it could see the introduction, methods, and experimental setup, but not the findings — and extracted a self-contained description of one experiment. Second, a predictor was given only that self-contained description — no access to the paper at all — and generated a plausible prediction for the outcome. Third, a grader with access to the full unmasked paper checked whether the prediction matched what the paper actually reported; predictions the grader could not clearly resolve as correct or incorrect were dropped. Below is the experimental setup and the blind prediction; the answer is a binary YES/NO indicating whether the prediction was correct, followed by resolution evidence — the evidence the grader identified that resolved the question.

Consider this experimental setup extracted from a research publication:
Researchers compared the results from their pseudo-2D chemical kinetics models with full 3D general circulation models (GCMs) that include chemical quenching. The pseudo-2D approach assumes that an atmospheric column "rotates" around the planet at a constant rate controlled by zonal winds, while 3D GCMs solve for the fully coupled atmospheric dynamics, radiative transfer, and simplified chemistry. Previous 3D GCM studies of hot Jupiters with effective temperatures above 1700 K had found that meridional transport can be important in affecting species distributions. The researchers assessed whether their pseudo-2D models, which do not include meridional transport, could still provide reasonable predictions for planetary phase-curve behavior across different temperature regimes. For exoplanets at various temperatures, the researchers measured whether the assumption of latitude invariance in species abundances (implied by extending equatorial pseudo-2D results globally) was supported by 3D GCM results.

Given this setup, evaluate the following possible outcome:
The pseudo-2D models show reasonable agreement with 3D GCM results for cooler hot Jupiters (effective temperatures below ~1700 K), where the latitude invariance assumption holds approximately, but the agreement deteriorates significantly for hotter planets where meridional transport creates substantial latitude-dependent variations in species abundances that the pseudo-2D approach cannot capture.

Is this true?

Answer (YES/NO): NO